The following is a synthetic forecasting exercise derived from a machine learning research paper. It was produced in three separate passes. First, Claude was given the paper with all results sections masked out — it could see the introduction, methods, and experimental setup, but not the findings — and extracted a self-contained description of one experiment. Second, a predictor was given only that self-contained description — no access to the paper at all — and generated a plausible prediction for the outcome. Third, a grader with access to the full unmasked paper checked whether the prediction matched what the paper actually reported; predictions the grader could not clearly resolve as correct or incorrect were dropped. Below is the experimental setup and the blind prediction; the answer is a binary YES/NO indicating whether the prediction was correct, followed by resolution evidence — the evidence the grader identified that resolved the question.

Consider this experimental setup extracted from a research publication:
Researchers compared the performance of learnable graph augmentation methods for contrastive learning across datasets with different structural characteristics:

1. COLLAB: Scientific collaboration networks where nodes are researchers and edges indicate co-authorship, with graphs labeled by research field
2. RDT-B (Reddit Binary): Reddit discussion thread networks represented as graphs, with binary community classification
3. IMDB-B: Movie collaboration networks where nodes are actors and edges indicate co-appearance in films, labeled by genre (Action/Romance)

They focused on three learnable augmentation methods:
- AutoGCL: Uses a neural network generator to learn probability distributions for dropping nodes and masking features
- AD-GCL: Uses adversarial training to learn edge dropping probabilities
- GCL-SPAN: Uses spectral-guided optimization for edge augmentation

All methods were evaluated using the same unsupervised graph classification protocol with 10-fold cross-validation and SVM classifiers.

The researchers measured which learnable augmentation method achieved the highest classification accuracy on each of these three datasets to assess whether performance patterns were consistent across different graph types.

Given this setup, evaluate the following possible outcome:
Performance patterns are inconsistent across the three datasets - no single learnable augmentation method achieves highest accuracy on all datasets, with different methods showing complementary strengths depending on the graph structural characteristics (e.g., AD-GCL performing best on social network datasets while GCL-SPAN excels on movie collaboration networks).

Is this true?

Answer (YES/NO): NO